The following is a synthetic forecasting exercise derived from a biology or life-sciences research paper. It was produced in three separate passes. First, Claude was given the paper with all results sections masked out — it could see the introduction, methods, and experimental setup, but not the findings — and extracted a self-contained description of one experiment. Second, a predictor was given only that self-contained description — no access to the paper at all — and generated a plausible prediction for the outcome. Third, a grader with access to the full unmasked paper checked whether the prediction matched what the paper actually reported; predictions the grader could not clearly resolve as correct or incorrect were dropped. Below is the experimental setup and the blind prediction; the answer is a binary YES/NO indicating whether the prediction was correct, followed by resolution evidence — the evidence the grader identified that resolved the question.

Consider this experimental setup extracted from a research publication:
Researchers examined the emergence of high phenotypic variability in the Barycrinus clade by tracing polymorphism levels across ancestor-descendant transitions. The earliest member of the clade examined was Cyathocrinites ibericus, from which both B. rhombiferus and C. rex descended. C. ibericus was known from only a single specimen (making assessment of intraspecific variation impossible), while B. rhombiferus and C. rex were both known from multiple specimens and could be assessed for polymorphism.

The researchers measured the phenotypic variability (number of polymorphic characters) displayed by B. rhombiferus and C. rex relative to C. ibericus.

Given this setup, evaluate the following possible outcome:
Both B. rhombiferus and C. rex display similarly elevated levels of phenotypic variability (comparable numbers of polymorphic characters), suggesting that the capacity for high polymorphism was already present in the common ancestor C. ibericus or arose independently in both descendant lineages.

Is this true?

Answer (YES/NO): YES